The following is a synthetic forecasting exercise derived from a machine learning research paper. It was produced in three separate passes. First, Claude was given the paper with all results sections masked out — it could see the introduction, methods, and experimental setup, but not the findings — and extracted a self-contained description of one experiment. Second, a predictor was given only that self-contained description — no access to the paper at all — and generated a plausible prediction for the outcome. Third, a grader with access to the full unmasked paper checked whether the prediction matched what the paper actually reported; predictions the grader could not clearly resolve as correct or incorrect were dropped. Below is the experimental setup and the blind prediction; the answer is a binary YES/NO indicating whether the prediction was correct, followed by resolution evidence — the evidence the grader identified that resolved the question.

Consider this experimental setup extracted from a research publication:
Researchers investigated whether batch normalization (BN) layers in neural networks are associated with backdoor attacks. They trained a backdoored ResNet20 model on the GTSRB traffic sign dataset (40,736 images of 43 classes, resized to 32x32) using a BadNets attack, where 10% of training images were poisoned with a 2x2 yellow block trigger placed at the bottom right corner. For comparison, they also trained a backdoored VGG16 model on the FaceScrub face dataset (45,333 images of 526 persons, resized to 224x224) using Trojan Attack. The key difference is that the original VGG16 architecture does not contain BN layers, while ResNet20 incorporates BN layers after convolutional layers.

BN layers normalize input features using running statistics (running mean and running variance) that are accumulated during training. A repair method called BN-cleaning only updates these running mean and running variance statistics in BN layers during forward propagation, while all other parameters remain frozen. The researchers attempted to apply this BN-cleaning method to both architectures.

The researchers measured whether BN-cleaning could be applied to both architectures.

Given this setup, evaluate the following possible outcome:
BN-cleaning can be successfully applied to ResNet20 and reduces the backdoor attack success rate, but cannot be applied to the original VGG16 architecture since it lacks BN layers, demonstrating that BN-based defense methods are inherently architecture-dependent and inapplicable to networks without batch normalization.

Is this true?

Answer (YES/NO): YES